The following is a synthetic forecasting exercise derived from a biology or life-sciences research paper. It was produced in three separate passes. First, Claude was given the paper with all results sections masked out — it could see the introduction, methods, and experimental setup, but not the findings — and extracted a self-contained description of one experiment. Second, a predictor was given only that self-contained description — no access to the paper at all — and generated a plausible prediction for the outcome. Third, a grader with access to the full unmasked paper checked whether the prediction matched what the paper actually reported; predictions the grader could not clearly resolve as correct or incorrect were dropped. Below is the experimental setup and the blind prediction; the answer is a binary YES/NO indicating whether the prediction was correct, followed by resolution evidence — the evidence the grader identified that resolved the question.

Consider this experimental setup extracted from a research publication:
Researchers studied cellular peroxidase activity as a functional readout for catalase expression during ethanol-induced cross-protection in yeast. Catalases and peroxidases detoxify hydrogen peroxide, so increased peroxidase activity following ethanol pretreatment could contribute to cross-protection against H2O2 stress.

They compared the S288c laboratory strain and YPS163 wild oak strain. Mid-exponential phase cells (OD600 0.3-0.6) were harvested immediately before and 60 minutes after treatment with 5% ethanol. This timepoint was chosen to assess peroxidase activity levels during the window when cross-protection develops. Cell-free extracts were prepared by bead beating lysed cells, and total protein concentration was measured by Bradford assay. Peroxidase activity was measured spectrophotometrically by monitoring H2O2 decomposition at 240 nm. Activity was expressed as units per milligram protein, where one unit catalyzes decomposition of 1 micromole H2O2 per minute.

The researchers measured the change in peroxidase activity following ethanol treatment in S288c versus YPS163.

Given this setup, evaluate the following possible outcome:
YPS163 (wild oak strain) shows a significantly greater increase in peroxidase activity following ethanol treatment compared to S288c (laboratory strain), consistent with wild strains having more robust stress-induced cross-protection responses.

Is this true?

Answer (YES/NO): YES